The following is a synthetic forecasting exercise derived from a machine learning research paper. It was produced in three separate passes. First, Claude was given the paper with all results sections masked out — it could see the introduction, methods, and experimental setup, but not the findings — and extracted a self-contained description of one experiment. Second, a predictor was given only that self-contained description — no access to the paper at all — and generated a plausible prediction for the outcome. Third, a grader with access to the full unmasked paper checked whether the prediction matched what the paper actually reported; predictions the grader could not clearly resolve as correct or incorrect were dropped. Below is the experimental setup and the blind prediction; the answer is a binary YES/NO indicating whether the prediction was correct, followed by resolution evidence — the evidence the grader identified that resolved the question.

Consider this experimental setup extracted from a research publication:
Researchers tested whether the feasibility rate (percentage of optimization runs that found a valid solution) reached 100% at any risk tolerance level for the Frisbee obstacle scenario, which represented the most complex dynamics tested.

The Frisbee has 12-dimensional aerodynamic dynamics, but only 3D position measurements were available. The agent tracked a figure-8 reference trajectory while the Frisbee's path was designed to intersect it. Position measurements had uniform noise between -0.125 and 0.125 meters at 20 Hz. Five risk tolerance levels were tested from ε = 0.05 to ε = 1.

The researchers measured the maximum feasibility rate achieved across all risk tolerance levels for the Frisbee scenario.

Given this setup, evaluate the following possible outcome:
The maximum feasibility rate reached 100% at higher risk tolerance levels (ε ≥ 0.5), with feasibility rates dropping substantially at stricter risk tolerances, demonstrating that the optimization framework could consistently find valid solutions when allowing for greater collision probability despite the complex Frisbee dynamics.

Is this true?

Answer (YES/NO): NO